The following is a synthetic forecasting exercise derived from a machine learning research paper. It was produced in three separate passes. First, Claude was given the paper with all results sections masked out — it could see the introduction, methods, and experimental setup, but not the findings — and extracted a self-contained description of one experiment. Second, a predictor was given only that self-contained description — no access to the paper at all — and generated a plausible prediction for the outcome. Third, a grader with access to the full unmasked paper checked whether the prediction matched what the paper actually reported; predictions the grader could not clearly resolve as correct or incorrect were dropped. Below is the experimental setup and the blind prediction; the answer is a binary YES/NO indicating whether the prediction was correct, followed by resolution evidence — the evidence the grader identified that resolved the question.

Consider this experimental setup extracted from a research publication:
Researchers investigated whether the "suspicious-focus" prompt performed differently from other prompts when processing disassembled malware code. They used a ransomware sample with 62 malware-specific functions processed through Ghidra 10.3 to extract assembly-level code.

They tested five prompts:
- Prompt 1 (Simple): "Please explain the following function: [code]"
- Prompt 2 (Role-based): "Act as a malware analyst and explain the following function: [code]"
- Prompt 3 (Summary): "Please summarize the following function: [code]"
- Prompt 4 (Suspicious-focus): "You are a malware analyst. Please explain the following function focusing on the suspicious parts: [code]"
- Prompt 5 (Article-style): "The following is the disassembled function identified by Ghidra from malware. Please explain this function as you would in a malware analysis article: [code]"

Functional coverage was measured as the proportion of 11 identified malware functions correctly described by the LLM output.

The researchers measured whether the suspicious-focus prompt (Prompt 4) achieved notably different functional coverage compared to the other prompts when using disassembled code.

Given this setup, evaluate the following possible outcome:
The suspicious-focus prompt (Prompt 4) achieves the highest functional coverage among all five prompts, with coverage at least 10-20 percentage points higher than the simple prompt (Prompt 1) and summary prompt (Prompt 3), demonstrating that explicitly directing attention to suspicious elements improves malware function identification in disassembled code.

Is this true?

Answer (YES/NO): YES